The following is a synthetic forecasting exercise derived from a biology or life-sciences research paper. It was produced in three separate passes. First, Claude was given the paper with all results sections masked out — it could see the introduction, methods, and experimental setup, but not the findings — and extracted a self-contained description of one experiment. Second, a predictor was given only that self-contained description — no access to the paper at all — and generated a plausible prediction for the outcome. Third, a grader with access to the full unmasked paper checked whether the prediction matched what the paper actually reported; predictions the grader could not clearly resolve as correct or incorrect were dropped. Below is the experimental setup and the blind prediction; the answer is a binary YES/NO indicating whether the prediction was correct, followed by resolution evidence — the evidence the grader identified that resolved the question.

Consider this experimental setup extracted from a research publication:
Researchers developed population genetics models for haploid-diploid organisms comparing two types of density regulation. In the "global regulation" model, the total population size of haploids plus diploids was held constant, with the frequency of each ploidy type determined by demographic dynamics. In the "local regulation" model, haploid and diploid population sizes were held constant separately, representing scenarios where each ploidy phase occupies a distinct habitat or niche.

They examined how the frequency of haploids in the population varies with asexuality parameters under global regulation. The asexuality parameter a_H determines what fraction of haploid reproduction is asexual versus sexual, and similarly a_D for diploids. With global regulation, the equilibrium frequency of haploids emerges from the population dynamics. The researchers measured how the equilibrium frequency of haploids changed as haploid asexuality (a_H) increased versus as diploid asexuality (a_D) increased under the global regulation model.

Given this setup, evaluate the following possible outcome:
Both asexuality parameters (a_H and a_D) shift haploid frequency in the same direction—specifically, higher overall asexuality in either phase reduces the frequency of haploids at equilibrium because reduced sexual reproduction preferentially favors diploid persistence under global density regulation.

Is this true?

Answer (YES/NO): NO